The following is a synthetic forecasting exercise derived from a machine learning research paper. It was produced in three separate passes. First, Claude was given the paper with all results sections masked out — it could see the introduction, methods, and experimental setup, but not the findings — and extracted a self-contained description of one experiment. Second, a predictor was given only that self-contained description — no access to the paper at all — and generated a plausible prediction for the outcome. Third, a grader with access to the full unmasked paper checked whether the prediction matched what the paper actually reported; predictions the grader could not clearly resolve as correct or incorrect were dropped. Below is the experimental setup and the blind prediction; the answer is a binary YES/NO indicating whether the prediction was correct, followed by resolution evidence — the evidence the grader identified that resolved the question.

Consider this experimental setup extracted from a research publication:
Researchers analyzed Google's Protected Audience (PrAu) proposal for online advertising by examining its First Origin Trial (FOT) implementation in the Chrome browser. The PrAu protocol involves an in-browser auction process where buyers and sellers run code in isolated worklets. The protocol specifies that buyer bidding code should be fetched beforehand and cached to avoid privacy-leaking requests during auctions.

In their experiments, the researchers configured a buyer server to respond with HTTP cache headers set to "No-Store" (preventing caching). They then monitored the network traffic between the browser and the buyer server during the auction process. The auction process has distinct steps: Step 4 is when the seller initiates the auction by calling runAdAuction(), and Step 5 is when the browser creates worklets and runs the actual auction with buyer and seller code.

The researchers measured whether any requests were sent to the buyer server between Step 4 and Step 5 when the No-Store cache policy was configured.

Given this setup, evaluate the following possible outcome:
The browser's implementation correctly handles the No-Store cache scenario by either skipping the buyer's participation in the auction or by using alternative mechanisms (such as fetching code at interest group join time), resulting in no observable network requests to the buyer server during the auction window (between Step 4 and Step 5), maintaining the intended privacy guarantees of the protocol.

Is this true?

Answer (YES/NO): NO